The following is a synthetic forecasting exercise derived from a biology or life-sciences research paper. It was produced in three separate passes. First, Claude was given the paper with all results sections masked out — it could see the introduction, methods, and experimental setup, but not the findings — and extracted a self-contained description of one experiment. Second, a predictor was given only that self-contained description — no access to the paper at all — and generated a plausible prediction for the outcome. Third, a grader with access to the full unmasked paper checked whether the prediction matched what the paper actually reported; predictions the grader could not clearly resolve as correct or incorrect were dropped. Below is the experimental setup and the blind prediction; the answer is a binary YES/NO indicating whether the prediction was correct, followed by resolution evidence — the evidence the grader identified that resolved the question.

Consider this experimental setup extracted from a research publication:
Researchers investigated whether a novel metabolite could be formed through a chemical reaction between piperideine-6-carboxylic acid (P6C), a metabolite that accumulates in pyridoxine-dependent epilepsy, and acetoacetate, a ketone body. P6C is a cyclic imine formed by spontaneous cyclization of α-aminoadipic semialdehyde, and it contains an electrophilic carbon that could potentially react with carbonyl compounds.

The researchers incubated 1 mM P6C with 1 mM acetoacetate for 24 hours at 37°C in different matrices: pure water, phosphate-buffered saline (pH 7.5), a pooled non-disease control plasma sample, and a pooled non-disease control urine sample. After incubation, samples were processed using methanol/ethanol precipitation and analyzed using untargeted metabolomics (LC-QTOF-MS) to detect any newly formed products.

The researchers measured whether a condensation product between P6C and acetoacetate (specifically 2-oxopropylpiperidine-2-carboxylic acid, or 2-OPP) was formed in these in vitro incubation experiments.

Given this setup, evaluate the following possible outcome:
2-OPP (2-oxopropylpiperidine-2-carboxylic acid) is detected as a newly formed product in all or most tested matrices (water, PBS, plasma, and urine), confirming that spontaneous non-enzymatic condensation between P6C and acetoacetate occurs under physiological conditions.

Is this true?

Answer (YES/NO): YES